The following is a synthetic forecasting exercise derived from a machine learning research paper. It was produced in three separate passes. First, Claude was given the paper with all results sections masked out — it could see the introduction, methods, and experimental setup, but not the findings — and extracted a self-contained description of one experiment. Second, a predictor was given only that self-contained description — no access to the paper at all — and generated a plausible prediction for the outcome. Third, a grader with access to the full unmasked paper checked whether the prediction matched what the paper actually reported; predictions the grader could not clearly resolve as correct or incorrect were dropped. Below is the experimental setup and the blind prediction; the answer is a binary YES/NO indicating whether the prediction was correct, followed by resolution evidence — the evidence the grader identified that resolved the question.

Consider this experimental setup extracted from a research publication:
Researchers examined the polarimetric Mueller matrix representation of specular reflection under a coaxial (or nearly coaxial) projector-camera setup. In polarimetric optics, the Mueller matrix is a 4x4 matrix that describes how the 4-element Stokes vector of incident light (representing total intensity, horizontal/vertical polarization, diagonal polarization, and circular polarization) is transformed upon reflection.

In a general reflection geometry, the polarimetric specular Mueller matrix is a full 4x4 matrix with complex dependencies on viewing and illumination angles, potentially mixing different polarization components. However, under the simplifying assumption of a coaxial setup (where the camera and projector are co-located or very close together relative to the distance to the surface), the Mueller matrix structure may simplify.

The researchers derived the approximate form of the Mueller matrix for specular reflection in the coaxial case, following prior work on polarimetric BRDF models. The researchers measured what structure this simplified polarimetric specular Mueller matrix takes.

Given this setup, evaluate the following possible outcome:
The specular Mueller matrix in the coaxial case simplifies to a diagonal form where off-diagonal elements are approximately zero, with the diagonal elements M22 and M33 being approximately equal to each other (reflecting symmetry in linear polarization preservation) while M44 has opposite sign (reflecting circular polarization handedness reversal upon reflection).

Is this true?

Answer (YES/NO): NO